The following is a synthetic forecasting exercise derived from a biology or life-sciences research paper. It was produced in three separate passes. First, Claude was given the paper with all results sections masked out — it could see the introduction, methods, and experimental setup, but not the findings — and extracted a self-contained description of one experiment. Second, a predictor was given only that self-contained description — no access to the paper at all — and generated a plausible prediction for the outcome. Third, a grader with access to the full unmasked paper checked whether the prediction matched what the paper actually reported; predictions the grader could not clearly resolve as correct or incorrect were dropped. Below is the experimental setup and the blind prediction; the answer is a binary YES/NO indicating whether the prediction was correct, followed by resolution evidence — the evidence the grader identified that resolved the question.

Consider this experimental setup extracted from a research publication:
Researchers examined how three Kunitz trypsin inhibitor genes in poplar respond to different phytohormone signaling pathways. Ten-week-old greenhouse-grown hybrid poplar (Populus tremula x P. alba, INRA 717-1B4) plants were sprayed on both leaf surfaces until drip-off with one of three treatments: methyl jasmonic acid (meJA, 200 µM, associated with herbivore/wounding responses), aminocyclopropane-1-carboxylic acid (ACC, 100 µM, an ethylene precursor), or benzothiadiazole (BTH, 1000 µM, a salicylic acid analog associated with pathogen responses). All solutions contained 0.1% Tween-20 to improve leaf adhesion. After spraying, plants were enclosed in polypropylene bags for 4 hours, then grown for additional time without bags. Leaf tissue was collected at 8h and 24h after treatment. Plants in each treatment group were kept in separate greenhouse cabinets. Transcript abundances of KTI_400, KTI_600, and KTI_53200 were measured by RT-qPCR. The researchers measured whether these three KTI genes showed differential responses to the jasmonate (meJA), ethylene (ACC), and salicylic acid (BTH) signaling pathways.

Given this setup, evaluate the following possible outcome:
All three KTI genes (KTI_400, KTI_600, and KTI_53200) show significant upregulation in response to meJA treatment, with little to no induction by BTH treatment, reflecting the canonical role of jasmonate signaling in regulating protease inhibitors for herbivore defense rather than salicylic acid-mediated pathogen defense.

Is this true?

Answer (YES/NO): NO